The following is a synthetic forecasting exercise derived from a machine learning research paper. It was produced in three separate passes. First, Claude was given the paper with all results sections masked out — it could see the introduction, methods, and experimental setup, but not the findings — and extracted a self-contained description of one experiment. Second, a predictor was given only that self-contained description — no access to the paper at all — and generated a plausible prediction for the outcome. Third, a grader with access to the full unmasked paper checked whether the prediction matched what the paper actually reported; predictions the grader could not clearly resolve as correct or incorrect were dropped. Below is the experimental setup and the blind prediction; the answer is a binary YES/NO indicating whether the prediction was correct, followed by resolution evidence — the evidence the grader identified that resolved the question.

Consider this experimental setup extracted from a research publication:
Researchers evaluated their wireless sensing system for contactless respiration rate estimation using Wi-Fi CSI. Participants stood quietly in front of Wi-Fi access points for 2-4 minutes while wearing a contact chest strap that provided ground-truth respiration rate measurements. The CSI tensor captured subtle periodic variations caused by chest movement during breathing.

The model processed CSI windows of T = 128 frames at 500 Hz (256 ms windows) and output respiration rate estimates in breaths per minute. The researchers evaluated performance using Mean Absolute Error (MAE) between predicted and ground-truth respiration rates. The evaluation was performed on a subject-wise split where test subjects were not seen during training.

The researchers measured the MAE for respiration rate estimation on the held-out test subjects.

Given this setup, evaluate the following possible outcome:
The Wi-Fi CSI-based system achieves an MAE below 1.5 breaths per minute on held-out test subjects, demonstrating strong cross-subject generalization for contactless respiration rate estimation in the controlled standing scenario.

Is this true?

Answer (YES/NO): NO